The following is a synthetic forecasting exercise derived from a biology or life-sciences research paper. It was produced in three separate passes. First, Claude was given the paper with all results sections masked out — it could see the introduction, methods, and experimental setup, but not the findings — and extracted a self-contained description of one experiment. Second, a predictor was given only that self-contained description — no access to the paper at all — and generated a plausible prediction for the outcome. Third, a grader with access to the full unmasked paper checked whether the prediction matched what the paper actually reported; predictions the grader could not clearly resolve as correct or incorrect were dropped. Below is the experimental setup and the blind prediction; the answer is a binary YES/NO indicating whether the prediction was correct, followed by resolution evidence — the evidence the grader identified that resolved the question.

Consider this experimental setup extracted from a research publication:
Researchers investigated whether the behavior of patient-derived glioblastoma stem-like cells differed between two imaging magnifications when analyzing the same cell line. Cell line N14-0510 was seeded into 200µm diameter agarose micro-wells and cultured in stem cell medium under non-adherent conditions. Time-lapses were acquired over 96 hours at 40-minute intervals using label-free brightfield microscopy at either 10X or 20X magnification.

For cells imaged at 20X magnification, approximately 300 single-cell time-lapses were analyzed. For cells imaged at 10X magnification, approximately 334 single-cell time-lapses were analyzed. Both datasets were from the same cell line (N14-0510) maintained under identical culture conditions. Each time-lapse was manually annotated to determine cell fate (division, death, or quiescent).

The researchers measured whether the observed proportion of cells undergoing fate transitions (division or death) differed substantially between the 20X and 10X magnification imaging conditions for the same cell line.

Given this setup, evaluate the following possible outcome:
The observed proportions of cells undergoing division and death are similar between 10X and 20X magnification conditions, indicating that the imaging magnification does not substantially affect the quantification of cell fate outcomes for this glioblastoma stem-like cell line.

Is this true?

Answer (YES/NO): NO